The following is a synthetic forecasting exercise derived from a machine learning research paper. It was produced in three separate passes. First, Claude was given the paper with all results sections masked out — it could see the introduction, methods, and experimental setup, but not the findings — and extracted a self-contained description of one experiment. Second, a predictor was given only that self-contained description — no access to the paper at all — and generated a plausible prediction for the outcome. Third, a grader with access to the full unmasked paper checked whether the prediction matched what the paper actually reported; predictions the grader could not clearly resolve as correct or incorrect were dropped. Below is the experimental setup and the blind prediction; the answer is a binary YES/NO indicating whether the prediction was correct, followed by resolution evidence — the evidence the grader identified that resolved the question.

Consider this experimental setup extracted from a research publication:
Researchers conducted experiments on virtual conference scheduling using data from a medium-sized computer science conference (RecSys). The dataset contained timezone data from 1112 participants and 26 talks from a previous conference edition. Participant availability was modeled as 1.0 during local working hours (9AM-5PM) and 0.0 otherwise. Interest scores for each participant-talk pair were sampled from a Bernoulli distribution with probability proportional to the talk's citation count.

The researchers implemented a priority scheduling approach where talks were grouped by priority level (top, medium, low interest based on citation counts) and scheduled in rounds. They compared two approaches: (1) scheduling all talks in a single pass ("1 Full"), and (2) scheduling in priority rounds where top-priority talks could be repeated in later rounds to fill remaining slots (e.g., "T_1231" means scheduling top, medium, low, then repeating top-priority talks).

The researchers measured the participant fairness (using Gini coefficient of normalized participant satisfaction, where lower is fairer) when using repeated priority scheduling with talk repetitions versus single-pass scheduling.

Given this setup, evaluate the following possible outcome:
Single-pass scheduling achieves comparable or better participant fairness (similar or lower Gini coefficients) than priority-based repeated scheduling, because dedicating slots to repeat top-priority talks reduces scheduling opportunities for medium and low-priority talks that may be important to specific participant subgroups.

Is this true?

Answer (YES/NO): NO